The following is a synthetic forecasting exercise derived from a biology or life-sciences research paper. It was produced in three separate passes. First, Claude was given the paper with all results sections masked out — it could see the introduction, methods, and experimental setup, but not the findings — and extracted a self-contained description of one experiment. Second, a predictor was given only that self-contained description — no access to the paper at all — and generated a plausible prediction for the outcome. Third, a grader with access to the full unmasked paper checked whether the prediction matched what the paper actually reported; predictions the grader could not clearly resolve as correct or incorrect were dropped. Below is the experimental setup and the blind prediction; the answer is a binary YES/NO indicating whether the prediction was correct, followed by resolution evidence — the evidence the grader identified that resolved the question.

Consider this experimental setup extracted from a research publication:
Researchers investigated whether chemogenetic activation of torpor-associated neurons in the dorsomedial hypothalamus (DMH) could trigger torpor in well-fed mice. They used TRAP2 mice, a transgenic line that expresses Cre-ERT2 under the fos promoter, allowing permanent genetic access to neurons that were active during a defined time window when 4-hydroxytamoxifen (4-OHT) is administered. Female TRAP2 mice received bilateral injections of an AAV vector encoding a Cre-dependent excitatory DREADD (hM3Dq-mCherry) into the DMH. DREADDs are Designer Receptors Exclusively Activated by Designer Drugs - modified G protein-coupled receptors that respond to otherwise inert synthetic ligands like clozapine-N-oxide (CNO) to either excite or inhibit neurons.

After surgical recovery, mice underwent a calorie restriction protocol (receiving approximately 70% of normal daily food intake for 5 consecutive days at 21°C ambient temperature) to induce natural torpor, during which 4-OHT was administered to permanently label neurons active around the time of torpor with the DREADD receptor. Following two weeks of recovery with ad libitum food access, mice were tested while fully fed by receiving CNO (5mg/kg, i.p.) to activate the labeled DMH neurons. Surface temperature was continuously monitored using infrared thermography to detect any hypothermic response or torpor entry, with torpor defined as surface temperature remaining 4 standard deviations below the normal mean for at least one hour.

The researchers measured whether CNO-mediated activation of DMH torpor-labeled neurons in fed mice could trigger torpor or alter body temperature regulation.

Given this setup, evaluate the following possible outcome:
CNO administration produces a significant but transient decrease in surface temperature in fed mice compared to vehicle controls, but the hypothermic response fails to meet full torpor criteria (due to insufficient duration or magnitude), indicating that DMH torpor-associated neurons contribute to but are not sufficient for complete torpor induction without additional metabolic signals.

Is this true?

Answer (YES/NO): NO